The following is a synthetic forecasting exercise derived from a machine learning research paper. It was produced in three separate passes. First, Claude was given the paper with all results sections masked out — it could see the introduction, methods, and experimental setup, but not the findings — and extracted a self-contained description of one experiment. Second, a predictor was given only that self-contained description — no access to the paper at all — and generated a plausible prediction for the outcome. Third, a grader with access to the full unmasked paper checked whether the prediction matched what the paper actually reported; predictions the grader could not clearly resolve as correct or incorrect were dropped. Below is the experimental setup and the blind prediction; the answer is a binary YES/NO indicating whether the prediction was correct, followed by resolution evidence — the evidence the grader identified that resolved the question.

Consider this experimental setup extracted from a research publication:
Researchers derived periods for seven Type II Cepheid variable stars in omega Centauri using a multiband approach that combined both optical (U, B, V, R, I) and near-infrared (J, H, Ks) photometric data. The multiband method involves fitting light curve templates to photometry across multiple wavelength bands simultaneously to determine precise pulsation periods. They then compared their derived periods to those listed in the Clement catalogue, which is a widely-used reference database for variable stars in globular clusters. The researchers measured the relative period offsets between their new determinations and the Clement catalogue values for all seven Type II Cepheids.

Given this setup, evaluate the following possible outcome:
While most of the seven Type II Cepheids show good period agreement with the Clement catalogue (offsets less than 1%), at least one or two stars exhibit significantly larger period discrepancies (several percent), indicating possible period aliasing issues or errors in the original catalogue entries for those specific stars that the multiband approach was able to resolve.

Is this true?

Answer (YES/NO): NO